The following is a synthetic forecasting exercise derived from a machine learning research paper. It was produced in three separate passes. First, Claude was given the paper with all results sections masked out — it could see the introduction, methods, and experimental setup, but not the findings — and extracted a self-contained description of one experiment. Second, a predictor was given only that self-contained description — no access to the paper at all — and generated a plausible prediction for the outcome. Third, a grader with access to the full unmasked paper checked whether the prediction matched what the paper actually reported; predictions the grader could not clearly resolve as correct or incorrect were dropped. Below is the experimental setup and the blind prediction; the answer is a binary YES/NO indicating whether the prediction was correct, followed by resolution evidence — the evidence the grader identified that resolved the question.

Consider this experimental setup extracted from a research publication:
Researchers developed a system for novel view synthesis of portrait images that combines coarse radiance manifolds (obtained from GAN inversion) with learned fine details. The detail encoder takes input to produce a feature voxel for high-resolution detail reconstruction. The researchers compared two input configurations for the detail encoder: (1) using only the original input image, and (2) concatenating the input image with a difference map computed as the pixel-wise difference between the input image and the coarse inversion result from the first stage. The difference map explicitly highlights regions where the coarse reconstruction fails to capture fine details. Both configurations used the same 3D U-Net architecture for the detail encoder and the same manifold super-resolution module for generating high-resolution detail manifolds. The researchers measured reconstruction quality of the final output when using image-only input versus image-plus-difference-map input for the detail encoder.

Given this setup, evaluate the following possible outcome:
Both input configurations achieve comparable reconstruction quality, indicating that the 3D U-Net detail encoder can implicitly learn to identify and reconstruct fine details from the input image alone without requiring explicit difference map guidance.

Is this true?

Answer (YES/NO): NO